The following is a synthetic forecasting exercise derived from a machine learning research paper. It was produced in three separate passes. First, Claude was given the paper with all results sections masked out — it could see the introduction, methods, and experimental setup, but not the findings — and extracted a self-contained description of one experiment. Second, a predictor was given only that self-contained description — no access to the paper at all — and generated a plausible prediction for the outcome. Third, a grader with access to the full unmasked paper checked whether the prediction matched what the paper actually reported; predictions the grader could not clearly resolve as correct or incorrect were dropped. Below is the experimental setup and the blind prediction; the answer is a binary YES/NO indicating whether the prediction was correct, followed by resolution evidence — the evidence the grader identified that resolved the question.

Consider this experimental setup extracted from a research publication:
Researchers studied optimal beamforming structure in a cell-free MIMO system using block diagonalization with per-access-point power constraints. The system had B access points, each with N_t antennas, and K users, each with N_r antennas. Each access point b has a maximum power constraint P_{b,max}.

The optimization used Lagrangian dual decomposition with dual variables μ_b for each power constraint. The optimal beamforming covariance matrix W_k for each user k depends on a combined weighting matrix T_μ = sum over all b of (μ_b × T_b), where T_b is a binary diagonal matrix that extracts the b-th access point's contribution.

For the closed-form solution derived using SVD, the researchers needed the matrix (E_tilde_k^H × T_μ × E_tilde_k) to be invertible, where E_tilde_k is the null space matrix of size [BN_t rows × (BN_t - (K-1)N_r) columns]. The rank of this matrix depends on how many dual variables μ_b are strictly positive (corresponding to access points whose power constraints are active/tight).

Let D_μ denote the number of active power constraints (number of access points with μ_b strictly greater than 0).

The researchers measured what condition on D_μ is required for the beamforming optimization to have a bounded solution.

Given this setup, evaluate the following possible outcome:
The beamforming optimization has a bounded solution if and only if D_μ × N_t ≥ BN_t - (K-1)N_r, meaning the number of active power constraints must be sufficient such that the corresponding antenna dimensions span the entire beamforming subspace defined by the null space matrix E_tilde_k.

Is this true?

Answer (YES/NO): YES